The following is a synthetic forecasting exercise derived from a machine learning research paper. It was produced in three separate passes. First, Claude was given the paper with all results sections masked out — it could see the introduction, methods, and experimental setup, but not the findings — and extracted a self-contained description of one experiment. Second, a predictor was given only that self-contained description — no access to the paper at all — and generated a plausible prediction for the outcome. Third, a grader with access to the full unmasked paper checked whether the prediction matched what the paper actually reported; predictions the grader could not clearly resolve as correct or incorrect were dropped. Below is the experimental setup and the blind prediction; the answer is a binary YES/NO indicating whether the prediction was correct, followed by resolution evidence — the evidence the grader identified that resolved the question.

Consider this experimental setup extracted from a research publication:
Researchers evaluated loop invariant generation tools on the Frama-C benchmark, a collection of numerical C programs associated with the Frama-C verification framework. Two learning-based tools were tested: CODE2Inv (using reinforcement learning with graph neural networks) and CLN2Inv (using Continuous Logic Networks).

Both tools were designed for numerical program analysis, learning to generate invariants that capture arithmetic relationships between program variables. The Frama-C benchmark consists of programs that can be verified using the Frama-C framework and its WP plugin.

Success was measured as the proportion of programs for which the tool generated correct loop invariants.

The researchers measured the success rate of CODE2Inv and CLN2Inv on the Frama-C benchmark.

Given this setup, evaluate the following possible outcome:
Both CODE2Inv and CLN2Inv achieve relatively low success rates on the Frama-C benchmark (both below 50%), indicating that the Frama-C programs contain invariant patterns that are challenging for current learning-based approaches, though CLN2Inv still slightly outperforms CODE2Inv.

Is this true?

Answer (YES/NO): NO